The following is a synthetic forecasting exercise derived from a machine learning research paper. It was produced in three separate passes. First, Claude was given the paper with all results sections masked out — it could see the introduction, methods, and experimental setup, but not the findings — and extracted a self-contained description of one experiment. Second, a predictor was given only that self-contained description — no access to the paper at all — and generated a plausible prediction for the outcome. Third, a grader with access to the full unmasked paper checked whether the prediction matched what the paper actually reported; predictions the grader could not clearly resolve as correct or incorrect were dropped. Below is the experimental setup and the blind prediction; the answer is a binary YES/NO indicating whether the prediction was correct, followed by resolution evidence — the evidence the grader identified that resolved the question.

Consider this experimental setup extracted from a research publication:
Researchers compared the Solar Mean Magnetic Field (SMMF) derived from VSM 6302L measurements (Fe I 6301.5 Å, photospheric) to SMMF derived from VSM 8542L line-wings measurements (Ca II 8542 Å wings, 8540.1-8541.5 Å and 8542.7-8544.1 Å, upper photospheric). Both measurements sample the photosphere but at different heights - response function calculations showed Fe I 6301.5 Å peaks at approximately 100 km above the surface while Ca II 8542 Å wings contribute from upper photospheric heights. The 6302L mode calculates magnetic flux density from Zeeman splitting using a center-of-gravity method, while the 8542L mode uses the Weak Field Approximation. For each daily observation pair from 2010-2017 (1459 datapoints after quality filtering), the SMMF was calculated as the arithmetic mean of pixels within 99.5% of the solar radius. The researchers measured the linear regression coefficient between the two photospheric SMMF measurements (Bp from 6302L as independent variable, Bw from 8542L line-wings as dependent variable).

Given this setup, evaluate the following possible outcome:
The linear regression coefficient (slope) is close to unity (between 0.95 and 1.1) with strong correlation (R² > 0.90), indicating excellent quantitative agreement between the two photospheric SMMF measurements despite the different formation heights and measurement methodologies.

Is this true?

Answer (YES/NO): NO